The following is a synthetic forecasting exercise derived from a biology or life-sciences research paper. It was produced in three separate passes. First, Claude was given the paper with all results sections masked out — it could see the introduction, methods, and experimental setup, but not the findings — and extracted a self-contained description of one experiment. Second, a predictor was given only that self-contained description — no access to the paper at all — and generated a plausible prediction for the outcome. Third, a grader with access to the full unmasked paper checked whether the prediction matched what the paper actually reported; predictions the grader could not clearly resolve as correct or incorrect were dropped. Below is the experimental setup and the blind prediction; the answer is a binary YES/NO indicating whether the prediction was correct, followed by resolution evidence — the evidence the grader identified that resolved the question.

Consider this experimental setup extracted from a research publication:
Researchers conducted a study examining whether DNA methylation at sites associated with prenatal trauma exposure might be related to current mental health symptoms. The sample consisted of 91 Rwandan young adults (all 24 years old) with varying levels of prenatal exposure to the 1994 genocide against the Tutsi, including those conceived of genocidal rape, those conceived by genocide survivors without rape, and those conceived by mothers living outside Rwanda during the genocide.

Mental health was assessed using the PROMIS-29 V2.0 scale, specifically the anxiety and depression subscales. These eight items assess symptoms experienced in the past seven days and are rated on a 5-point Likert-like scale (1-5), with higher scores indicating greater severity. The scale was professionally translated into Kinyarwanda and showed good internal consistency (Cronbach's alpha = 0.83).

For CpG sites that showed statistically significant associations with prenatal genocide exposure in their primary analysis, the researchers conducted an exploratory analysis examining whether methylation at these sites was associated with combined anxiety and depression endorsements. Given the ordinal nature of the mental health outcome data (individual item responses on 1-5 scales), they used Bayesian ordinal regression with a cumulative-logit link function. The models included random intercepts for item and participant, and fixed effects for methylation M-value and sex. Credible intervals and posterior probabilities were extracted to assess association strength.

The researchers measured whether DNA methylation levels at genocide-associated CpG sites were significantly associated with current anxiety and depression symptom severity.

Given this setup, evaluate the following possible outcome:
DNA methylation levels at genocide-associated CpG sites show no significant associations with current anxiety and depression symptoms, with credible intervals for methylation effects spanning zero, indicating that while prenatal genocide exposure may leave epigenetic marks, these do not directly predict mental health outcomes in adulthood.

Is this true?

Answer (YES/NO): NO